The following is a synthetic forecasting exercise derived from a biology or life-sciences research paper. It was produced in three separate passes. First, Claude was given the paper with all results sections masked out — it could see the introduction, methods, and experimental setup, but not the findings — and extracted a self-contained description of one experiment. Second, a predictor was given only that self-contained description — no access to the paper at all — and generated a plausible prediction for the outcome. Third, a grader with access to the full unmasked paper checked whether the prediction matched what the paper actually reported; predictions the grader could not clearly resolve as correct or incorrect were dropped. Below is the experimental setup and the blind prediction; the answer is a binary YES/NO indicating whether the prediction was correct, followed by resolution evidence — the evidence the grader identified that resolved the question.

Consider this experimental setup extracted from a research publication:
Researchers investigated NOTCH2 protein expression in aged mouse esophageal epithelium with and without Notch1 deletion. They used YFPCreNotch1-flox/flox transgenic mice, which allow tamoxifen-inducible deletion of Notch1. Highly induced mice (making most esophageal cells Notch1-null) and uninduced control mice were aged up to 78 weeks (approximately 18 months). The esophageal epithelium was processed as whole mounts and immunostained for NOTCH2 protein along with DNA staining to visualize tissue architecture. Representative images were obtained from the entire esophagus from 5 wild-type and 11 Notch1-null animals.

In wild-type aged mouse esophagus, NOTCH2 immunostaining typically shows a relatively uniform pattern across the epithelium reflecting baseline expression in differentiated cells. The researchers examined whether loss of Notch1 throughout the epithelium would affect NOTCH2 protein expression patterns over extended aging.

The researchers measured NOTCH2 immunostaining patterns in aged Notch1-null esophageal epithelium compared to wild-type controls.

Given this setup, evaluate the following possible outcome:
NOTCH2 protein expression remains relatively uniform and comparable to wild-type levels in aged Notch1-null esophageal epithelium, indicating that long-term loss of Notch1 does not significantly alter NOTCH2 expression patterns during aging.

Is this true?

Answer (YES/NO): NO